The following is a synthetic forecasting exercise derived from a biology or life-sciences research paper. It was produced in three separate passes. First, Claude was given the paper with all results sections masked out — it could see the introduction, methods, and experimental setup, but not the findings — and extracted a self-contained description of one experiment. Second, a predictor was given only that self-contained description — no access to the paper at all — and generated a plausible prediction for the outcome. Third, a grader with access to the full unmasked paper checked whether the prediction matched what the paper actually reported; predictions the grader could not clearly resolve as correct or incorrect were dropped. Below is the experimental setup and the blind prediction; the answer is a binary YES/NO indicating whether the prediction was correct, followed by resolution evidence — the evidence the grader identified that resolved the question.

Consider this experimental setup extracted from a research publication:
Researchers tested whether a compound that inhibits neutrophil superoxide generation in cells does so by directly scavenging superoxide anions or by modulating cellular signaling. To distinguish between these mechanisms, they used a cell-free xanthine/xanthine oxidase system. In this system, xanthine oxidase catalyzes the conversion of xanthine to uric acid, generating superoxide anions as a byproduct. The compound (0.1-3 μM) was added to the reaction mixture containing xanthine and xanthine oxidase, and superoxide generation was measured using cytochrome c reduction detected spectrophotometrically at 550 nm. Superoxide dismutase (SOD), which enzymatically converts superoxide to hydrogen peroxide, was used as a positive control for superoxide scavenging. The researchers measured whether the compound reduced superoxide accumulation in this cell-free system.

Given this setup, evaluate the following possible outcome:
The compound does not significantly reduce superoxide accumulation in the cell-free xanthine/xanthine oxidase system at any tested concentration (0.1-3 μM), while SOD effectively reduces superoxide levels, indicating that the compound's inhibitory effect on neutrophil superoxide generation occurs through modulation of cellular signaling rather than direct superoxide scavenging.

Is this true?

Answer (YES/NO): YES